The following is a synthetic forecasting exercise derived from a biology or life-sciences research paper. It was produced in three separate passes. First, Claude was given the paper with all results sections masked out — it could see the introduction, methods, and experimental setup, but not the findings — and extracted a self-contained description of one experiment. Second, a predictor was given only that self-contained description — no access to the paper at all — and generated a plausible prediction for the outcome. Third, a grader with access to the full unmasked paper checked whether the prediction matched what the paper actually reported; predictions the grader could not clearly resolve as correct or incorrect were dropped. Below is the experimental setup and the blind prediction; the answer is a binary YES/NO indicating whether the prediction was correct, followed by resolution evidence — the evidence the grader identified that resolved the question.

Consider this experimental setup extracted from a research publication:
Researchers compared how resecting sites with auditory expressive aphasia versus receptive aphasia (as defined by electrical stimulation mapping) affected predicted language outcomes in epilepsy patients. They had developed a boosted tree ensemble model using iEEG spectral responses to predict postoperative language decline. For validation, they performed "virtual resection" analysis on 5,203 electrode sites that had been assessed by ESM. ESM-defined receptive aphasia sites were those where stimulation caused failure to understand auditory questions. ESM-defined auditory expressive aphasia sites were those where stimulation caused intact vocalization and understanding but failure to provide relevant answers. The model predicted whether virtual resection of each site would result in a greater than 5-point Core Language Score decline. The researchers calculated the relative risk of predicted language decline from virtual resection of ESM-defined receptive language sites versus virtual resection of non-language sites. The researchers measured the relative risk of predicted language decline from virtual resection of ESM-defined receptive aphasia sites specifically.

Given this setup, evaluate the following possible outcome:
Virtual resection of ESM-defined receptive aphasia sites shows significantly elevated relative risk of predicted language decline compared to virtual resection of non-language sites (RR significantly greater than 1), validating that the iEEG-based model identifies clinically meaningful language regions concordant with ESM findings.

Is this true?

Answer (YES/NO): YES